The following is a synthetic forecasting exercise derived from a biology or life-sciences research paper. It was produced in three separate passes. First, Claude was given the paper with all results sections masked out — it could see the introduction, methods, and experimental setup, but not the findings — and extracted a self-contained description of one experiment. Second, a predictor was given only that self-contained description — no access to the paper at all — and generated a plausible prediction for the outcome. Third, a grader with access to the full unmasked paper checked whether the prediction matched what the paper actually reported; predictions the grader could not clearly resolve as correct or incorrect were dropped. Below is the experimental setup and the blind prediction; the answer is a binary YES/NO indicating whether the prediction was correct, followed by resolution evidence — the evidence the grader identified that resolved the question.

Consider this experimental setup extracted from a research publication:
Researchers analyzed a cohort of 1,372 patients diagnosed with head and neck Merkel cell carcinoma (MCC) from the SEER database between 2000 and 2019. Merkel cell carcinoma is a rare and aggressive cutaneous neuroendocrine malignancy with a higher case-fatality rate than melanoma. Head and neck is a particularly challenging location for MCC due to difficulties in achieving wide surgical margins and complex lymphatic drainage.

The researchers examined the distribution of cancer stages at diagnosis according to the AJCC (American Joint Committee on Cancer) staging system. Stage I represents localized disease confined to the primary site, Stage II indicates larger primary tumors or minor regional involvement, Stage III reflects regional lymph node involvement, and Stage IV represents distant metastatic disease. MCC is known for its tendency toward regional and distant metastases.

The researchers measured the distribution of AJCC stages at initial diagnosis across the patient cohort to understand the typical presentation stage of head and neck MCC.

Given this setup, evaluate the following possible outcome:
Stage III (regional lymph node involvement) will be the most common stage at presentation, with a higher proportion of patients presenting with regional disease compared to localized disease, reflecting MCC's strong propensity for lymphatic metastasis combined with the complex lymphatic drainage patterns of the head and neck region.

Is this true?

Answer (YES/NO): NO